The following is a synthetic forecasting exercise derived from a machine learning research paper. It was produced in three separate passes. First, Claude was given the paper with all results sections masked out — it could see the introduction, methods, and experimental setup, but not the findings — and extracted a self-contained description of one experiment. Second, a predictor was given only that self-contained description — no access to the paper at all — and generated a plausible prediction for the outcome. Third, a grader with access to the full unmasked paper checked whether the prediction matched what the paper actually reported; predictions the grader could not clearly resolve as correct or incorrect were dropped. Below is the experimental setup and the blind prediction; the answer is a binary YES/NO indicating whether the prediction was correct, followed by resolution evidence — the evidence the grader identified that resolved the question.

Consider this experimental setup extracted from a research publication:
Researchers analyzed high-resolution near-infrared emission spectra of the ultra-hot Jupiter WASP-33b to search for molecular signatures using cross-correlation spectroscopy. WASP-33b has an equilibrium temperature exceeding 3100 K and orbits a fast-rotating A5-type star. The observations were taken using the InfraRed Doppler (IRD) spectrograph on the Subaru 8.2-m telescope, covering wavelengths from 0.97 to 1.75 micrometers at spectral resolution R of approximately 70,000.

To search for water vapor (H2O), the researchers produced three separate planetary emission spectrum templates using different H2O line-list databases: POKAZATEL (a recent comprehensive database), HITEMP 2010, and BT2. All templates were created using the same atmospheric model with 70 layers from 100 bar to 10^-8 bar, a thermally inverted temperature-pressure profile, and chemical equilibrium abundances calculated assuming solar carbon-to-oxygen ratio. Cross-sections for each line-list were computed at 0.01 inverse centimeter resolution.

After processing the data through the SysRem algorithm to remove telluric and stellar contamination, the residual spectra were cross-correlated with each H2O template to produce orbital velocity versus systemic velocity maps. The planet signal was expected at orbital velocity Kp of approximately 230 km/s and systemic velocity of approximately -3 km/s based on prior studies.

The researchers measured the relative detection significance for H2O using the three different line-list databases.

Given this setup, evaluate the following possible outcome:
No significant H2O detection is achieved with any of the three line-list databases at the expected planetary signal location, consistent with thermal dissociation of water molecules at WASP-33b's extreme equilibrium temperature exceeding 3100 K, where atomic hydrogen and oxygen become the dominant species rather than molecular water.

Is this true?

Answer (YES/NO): NO